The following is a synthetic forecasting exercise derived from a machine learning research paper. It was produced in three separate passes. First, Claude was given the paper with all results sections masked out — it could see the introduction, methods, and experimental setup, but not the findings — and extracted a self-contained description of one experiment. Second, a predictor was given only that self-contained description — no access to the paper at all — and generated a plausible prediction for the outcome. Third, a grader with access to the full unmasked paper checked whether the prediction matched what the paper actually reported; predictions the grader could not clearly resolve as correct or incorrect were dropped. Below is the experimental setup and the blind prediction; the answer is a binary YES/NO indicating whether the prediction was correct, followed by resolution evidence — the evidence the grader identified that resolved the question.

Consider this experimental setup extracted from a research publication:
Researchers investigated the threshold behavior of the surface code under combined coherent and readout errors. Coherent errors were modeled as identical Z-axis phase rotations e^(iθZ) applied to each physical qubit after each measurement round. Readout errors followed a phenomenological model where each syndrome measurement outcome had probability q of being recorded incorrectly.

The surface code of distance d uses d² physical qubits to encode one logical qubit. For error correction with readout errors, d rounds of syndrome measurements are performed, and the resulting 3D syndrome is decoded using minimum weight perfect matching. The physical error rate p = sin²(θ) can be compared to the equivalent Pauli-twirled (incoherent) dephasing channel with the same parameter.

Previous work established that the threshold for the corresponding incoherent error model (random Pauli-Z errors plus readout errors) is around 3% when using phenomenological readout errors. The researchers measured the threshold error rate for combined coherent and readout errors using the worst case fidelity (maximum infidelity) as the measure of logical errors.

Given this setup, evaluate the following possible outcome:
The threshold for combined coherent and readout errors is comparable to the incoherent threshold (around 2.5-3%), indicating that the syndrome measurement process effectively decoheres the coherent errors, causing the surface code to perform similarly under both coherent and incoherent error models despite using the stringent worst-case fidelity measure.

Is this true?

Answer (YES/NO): YES